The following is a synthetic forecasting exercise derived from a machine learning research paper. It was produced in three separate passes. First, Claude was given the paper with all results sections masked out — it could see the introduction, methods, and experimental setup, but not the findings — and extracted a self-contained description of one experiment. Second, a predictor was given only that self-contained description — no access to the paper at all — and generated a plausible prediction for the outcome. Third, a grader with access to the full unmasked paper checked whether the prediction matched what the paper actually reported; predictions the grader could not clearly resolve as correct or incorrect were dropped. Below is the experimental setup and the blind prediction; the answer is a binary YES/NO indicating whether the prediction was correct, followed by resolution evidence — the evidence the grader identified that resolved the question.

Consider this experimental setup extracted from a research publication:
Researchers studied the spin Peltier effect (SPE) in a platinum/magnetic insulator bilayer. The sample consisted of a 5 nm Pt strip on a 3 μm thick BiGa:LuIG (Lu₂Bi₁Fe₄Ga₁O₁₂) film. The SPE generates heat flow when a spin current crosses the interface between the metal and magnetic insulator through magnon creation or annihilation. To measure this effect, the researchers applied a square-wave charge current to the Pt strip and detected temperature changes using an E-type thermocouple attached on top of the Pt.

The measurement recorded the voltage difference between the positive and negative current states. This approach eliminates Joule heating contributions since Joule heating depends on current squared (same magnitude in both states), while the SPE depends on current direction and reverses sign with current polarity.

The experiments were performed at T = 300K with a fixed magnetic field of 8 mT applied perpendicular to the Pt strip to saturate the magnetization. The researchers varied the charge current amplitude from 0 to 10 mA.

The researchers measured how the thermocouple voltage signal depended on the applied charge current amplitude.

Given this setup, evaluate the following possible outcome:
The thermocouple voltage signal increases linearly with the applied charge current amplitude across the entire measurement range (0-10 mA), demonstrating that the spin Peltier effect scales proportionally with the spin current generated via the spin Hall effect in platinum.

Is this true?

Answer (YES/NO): YES